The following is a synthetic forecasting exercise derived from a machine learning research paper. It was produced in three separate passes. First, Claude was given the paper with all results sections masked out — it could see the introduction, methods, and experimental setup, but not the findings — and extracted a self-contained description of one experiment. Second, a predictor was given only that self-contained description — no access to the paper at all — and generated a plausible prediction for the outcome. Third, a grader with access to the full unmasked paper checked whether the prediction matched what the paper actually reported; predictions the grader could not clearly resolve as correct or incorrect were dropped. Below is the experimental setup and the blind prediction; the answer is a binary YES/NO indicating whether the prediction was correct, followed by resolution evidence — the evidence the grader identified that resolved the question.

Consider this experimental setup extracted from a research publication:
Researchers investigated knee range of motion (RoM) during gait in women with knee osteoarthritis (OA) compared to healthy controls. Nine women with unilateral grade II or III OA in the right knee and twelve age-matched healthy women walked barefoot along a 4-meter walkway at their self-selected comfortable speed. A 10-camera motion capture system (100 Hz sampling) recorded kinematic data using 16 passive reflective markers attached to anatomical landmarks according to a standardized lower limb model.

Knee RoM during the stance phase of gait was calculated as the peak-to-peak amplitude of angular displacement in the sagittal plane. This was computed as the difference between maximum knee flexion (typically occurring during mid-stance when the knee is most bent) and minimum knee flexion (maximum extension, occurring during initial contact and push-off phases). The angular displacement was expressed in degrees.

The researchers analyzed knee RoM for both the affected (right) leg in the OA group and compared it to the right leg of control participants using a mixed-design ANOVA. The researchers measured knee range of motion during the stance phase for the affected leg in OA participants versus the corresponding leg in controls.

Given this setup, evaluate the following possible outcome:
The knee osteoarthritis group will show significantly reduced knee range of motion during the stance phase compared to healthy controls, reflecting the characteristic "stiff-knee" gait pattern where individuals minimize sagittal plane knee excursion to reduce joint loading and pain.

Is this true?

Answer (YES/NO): YES